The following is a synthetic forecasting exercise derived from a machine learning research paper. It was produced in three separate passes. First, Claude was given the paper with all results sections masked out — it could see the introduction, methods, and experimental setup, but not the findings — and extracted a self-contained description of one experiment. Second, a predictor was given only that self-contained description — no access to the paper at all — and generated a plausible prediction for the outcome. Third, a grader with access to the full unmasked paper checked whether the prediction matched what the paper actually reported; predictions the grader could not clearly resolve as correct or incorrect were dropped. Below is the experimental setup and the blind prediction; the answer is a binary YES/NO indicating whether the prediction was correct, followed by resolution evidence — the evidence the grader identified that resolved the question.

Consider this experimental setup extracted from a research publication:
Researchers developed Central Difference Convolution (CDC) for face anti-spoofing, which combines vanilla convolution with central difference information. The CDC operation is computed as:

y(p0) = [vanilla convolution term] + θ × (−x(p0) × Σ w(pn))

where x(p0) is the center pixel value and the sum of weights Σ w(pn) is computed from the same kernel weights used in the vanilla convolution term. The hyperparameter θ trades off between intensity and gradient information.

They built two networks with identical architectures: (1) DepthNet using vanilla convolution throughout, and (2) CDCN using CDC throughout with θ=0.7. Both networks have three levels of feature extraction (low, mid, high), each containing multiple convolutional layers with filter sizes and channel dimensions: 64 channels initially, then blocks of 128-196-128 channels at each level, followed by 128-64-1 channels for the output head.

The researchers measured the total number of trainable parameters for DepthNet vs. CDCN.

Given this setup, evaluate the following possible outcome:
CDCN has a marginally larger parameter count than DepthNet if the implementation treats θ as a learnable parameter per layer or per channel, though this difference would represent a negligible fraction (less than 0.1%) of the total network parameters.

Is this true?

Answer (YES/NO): NO